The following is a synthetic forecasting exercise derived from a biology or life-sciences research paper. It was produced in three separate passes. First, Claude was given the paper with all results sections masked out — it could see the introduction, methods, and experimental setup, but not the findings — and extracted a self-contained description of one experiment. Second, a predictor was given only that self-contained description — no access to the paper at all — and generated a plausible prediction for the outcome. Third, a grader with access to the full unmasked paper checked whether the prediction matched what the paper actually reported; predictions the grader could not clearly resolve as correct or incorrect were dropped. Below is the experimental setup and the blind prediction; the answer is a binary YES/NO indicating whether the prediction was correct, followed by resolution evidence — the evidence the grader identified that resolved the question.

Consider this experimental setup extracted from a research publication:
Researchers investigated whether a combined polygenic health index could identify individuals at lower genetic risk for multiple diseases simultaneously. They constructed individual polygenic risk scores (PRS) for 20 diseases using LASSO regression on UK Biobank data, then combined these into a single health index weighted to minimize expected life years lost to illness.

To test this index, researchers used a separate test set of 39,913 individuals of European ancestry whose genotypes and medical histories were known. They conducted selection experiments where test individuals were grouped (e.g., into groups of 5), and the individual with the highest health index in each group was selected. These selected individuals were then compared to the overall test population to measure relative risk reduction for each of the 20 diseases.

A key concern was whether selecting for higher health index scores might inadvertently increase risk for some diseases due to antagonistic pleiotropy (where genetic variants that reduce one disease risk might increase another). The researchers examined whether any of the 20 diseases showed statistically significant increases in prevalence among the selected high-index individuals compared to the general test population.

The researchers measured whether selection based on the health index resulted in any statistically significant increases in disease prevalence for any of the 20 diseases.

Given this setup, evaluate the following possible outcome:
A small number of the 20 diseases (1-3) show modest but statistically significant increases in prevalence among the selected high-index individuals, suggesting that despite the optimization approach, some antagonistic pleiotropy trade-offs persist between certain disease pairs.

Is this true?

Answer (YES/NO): NO